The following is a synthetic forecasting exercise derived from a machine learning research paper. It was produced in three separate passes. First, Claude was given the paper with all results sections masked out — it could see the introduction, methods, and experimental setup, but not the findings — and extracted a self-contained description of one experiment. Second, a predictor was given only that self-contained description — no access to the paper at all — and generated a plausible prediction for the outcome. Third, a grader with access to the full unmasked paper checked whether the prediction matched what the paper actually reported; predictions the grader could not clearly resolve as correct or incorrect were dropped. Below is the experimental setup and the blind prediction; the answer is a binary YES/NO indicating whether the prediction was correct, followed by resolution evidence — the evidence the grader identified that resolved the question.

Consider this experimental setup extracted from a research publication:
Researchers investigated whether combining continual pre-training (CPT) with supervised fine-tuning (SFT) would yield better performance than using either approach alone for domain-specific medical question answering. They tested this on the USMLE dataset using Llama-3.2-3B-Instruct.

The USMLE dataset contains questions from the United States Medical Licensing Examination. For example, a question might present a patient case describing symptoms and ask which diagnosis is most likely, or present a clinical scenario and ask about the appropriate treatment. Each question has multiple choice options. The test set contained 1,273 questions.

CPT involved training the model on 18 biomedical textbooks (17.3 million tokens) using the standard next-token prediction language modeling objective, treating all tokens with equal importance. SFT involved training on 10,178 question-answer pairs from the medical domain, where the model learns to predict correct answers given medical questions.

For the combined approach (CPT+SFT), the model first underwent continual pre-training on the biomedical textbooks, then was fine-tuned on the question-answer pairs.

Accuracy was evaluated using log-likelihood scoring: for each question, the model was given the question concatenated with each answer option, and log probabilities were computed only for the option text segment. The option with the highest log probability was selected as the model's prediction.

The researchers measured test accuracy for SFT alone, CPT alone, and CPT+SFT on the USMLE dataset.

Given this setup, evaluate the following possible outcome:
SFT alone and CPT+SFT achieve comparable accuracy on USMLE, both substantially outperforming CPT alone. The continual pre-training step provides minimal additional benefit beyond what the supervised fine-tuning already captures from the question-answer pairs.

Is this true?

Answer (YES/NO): NO